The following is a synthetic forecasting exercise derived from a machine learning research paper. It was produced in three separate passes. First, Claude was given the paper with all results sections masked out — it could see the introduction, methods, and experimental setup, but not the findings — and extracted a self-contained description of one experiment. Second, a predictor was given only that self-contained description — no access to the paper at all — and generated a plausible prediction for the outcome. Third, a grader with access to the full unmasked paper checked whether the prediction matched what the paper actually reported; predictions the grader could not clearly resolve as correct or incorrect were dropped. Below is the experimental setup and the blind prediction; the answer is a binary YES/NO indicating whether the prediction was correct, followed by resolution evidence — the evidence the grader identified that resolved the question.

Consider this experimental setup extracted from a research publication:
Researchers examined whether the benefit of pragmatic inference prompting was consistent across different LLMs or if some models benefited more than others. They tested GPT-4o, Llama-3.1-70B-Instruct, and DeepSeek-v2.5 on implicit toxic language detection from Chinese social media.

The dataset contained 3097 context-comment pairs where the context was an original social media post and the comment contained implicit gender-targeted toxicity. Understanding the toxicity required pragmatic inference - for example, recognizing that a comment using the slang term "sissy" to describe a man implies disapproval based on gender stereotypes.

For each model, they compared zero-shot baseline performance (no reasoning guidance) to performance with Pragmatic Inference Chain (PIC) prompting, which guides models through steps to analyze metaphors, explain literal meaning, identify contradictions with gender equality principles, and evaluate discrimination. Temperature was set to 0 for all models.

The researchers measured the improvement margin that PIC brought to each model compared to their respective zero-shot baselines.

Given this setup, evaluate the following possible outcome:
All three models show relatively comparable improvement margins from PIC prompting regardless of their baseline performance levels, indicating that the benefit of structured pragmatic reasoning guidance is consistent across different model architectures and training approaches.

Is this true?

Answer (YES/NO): NO